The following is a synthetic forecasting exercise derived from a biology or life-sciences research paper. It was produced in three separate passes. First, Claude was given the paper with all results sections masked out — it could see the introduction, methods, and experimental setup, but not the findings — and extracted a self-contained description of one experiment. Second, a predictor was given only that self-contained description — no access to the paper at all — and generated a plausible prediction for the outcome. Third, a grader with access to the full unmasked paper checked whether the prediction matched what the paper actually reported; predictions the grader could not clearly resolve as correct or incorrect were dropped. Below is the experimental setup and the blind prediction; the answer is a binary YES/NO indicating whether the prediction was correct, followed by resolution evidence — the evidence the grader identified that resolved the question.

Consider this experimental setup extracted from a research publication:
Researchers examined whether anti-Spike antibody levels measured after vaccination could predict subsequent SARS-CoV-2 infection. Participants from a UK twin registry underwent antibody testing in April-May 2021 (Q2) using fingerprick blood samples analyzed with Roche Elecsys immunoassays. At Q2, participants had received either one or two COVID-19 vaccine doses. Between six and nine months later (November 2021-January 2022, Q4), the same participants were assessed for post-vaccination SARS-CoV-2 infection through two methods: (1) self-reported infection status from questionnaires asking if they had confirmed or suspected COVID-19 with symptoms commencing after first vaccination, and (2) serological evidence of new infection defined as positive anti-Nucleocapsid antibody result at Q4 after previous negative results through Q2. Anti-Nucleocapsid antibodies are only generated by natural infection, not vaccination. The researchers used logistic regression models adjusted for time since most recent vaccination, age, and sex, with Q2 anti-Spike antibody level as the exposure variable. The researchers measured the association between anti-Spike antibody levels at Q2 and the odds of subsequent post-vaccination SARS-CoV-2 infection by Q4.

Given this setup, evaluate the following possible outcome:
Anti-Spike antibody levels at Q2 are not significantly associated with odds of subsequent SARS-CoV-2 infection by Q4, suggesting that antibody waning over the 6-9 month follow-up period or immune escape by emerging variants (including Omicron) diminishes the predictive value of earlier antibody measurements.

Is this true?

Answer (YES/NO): NO